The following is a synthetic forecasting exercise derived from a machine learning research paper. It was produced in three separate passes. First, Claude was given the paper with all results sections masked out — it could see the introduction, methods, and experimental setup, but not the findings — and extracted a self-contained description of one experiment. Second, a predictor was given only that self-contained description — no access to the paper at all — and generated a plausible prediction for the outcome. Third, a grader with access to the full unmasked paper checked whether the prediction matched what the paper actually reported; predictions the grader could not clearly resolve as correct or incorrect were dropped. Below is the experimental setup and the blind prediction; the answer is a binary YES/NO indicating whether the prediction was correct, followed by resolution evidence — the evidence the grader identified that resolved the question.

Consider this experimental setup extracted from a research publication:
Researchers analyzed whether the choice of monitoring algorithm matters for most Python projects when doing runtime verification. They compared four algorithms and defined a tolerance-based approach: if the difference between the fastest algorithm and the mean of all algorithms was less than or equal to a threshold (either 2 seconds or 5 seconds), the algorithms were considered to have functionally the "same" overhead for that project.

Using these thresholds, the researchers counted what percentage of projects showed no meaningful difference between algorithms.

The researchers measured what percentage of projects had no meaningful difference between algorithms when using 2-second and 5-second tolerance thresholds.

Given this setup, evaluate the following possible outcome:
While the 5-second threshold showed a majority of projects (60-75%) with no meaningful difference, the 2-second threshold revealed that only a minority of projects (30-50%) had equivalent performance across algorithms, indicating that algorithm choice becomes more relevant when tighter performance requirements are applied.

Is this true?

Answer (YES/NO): NO